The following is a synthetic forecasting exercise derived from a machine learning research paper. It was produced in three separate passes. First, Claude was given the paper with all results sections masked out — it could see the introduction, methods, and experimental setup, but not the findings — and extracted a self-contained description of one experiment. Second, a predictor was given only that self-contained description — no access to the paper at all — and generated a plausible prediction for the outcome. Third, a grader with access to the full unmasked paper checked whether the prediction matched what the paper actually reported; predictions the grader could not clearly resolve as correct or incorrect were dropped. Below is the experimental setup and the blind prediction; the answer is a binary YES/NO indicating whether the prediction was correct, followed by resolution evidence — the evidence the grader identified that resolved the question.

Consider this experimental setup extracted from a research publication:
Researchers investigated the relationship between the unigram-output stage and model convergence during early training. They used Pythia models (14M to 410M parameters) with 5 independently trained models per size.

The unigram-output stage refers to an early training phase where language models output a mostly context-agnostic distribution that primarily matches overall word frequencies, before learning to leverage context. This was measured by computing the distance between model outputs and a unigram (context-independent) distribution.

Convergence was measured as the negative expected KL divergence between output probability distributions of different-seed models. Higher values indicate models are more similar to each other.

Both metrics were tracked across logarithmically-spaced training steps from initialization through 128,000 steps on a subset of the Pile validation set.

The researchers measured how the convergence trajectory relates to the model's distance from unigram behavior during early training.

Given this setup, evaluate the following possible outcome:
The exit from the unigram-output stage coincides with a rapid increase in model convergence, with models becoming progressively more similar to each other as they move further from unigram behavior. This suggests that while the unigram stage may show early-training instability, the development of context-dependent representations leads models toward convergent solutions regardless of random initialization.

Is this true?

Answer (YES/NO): NO